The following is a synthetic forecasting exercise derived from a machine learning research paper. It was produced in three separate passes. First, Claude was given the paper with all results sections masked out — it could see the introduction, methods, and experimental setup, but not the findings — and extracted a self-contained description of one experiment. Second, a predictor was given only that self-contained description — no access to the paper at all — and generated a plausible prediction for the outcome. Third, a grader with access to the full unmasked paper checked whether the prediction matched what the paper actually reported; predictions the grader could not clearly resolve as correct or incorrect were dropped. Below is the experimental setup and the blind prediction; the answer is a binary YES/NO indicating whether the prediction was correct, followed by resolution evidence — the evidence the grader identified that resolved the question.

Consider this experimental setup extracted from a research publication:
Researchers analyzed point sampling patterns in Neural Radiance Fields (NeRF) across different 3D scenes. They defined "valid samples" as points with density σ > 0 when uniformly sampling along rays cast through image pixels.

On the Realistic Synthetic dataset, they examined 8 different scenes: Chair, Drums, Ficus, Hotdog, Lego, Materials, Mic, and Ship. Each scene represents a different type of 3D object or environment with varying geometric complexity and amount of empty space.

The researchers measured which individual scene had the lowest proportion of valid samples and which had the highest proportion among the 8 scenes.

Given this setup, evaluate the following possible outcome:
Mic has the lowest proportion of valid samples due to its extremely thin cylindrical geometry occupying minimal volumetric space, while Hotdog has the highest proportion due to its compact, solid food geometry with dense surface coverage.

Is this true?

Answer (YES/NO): NO